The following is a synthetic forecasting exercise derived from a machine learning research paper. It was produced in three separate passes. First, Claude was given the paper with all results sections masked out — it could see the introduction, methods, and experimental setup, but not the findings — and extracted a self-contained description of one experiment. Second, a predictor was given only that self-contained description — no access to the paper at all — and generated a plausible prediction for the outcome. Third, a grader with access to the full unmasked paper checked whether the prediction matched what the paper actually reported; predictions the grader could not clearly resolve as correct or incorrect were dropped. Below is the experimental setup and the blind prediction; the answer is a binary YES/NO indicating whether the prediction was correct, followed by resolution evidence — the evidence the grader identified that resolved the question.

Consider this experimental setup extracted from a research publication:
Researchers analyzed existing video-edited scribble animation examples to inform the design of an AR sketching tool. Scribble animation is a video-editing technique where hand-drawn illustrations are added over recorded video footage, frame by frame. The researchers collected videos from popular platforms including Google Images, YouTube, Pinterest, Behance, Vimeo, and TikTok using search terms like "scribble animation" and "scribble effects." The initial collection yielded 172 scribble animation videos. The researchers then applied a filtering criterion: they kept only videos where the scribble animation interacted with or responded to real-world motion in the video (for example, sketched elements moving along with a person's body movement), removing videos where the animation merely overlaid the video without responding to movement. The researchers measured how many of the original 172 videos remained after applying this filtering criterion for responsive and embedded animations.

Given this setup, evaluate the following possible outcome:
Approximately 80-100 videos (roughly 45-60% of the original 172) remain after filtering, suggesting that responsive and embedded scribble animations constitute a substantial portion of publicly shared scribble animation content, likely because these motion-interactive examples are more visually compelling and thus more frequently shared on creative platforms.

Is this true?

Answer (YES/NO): NO